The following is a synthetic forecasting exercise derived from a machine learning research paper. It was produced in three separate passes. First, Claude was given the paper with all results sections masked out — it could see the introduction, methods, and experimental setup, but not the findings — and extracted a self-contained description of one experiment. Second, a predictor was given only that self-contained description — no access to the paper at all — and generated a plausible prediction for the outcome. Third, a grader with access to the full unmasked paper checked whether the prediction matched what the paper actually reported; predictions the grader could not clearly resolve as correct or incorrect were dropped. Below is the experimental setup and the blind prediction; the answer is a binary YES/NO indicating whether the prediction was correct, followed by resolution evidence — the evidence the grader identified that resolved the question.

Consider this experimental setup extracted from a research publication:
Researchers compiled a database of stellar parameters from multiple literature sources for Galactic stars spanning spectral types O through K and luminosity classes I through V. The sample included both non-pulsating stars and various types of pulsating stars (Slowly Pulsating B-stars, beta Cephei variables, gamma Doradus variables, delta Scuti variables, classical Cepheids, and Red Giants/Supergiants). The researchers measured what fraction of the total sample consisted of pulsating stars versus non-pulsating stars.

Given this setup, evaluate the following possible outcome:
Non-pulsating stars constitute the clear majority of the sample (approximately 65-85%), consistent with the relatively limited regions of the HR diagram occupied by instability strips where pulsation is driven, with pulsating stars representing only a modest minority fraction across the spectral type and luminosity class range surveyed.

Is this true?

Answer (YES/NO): YES